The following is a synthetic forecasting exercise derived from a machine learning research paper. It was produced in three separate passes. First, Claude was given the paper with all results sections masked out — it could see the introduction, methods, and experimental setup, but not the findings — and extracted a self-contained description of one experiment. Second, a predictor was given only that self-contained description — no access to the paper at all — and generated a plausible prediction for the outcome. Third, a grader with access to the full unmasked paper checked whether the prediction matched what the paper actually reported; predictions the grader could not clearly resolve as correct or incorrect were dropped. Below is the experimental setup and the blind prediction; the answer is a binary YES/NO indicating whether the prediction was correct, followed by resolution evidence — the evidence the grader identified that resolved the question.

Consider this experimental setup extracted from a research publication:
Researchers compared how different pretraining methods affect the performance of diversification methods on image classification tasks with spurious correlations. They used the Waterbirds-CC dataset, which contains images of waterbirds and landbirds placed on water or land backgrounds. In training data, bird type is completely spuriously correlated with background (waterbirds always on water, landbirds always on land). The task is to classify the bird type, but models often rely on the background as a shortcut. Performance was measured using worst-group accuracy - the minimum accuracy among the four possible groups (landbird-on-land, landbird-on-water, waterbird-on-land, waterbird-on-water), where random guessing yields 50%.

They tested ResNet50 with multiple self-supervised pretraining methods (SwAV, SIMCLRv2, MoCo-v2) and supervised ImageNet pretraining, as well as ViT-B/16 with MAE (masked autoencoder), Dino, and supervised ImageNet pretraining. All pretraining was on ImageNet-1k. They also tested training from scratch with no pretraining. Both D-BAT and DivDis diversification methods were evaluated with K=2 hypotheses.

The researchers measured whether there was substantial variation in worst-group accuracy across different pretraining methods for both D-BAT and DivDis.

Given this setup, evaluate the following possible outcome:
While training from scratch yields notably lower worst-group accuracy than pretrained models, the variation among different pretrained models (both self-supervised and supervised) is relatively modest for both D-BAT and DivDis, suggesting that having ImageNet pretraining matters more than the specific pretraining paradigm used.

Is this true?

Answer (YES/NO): NO